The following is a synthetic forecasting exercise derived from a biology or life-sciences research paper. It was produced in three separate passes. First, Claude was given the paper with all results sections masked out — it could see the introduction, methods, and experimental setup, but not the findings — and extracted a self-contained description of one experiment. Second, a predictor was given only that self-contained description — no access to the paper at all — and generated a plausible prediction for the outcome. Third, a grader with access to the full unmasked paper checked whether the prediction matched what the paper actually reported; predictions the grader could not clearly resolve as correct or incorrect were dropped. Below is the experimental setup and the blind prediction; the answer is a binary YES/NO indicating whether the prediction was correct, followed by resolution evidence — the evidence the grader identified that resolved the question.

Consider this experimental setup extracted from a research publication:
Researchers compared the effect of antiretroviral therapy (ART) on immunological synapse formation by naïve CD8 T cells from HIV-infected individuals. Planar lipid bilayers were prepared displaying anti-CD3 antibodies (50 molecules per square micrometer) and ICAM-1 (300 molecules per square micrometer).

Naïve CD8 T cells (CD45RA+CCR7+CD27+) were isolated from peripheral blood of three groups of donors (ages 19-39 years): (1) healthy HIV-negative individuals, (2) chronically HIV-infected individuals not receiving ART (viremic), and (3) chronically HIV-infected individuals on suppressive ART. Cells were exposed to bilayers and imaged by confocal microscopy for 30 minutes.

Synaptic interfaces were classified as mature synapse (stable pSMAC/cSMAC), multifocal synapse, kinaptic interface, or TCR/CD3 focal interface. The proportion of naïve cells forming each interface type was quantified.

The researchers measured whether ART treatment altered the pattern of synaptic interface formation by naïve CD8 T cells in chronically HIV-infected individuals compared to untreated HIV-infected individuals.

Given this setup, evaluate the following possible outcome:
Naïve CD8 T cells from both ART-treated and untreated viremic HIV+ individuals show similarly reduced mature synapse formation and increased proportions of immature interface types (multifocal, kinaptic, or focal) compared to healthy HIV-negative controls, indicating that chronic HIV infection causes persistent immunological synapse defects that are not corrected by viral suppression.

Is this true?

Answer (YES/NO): NO